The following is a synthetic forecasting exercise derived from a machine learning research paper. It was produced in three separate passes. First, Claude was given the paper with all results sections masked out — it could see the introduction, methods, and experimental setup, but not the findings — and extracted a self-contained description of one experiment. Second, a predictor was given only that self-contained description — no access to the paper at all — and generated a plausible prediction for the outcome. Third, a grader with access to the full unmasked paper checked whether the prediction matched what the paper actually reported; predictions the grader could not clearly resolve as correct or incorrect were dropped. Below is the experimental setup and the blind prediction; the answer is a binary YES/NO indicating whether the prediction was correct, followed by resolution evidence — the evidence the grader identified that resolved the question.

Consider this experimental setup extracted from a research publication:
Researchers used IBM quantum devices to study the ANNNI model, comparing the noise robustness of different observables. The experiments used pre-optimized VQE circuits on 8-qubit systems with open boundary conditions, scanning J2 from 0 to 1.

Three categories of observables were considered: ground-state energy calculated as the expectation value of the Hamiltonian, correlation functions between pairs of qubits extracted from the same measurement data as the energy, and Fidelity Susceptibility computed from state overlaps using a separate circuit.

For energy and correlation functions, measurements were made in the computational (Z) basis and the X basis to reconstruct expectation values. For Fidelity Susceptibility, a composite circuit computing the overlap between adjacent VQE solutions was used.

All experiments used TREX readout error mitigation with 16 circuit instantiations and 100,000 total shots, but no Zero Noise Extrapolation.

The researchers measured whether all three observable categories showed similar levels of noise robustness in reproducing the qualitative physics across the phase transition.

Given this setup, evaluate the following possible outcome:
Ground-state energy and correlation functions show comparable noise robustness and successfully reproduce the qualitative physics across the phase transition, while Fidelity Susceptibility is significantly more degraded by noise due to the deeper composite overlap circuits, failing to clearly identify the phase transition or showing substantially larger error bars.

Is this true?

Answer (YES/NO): NO